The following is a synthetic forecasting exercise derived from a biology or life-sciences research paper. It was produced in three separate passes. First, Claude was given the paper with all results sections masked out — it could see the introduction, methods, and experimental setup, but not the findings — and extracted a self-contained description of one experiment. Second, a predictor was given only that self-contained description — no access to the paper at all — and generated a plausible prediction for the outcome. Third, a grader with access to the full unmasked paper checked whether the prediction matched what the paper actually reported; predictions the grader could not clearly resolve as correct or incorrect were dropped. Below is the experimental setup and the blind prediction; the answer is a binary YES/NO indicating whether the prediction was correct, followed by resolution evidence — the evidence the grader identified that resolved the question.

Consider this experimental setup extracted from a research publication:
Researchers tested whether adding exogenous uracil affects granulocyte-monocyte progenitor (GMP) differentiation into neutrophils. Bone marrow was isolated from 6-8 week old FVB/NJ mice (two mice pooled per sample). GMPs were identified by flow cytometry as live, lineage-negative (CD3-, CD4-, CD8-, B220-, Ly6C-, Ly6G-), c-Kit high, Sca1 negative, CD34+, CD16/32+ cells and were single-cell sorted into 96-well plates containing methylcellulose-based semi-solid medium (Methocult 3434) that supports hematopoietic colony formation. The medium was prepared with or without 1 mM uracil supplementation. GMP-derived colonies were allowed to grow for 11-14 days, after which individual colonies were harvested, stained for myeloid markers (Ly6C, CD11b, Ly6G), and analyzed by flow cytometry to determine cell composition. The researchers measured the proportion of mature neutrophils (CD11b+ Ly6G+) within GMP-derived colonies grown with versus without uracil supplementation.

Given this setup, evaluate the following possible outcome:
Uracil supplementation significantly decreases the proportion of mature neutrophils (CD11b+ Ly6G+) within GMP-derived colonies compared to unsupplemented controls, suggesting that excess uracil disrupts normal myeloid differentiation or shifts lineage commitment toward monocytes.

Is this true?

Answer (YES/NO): NO